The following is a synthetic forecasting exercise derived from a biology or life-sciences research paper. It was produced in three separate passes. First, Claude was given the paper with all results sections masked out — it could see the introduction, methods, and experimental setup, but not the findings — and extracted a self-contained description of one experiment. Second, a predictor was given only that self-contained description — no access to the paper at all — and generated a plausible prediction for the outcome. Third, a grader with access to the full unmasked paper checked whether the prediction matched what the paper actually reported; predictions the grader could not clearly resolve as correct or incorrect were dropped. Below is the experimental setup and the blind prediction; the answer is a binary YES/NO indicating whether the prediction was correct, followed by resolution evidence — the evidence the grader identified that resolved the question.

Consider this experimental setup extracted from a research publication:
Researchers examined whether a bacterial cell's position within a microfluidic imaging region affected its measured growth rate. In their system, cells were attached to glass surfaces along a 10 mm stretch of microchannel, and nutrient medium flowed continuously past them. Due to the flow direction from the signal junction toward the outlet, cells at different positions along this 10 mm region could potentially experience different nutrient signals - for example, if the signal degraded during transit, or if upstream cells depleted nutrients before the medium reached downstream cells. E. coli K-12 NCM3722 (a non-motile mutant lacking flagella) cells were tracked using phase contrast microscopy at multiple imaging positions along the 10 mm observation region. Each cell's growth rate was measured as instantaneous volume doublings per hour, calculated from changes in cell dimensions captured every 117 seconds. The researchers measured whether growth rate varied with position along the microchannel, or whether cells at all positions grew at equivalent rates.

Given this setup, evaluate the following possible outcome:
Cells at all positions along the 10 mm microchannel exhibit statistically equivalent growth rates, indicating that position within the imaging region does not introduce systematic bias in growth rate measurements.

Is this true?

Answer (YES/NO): YES